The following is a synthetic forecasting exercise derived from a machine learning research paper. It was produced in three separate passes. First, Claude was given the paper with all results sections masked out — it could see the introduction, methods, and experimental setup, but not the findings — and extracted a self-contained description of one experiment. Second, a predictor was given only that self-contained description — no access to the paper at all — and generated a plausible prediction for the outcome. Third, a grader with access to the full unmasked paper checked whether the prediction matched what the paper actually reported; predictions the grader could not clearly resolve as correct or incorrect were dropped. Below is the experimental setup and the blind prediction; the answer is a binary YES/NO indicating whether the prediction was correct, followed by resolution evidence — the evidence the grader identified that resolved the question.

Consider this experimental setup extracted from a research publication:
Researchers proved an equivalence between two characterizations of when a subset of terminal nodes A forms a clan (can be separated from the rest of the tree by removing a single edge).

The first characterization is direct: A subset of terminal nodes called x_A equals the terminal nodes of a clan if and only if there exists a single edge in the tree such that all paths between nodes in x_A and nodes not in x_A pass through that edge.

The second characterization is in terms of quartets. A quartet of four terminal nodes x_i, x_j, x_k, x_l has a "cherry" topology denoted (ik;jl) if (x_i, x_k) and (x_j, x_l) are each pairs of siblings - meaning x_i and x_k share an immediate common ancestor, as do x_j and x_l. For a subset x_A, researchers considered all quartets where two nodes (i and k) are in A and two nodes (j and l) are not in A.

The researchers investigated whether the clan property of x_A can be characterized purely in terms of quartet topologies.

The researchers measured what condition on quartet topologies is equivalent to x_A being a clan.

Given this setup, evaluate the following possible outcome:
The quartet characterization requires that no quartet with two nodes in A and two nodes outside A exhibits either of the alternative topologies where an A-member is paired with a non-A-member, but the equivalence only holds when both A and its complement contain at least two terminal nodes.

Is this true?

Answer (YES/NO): NO